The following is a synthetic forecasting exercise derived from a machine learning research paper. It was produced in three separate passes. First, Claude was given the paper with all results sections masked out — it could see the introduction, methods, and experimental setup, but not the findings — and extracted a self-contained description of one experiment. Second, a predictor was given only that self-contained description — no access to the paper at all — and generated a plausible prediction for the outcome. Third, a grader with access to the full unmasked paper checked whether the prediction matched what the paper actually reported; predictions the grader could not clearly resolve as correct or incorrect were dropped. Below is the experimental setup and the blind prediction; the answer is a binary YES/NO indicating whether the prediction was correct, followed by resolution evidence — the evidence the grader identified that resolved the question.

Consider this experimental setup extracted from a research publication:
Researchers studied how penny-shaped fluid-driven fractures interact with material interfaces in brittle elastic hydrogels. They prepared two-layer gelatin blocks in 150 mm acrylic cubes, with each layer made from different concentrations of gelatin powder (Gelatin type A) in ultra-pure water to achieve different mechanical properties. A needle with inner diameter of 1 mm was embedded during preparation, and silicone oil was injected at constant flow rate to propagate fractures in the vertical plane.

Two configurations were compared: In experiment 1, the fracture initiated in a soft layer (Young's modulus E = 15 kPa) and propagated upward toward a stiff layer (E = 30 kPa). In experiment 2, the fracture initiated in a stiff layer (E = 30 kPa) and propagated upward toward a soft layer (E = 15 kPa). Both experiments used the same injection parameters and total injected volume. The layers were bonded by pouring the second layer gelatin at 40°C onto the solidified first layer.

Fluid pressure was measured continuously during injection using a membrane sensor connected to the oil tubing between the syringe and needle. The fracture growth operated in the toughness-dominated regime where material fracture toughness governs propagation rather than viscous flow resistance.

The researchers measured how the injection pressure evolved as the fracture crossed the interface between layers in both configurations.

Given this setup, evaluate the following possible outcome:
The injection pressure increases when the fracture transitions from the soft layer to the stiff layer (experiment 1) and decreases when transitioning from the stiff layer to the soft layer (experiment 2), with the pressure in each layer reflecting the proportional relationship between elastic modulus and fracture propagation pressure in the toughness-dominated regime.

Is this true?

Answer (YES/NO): NO